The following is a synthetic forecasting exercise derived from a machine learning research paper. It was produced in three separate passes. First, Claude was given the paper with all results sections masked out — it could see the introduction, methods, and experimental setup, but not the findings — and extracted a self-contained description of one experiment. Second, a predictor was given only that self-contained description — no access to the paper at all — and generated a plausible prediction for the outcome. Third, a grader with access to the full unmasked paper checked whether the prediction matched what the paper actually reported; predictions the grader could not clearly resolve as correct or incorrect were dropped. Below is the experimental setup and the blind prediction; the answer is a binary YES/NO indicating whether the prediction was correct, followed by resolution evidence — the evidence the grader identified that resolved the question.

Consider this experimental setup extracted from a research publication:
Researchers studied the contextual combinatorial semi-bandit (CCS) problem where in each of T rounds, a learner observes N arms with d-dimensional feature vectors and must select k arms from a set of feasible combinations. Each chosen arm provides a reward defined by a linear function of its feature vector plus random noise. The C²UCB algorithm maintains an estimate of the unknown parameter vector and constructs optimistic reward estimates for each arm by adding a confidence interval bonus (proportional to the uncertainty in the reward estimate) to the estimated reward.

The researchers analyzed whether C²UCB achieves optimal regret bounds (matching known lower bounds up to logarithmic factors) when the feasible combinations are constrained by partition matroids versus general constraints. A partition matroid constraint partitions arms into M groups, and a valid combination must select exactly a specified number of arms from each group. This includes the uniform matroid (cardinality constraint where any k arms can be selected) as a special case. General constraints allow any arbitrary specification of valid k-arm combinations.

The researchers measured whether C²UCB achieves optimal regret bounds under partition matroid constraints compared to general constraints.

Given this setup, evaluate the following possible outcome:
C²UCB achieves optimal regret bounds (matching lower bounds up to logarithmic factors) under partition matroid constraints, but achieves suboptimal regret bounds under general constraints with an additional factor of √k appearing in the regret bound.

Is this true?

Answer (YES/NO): NO